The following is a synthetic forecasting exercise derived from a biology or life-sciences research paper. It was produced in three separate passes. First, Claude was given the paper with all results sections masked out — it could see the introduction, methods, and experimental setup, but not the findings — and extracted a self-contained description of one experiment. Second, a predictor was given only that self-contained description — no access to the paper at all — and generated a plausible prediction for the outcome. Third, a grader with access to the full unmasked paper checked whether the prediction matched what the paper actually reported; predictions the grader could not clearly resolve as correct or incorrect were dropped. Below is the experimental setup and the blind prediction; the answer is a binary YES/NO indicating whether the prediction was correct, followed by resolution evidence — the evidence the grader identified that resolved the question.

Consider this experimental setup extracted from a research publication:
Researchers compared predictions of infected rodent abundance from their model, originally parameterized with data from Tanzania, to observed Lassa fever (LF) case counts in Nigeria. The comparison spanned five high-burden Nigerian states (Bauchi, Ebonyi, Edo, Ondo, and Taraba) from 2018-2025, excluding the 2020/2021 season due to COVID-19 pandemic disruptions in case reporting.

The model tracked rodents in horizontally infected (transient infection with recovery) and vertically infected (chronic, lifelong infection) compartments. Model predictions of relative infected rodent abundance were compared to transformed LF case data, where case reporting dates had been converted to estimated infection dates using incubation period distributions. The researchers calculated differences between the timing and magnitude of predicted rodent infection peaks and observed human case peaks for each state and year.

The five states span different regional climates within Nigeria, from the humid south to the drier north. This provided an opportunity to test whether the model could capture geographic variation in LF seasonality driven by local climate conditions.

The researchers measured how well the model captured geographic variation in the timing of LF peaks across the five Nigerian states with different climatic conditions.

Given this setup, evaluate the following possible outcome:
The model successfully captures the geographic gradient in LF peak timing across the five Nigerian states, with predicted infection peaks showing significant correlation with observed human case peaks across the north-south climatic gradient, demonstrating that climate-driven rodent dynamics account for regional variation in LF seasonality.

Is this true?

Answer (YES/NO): NO